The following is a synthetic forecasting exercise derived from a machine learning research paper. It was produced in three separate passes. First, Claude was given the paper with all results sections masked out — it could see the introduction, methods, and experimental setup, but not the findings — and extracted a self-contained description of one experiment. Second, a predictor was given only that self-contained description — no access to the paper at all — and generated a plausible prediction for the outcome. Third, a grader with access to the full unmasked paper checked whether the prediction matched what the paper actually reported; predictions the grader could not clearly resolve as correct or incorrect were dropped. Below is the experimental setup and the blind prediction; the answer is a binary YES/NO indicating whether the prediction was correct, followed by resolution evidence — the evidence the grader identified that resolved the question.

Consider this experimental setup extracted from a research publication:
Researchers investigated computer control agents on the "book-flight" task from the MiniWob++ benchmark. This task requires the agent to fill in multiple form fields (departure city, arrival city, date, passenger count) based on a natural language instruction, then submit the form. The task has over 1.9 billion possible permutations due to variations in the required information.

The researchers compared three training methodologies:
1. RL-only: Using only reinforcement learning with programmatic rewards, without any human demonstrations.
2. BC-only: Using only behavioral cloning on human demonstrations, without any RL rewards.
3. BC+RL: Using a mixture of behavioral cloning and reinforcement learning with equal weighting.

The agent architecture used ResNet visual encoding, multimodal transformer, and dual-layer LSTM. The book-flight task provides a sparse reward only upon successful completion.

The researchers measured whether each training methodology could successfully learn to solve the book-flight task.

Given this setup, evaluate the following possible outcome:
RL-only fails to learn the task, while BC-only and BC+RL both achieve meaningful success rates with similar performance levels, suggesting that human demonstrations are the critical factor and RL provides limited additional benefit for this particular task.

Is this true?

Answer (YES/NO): NO